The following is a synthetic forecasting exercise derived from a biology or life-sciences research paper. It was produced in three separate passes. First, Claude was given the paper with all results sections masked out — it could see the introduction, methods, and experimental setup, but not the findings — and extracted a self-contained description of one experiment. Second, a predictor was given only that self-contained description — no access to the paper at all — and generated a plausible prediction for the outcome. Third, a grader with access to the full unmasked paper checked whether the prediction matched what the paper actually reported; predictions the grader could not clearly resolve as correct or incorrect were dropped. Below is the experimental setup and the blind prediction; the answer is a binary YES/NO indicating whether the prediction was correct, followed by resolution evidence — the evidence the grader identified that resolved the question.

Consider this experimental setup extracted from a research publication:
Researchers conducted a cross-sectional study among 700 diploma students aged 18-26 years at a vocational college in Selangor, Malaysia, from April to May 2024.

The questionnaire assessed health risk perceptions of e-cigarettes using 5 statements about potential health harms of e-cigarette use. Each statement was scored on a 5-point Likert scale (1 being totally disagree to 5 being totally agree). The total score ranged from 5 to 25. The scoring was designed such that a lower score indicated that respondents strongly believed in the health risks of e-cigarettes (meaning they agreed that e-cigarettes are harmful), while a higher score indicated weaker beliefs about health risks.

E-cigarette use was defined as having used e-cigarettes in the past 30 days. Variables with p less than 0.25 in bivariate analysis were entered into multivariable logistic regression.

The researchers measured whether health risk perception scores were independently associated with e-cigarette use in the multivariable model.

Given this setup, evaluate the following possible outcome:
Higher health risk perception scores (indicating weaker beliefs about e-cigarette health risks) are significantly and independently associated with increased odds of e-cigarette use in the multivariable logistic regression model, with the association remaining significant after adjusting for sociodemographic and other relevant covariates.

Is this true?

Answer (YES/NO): YES